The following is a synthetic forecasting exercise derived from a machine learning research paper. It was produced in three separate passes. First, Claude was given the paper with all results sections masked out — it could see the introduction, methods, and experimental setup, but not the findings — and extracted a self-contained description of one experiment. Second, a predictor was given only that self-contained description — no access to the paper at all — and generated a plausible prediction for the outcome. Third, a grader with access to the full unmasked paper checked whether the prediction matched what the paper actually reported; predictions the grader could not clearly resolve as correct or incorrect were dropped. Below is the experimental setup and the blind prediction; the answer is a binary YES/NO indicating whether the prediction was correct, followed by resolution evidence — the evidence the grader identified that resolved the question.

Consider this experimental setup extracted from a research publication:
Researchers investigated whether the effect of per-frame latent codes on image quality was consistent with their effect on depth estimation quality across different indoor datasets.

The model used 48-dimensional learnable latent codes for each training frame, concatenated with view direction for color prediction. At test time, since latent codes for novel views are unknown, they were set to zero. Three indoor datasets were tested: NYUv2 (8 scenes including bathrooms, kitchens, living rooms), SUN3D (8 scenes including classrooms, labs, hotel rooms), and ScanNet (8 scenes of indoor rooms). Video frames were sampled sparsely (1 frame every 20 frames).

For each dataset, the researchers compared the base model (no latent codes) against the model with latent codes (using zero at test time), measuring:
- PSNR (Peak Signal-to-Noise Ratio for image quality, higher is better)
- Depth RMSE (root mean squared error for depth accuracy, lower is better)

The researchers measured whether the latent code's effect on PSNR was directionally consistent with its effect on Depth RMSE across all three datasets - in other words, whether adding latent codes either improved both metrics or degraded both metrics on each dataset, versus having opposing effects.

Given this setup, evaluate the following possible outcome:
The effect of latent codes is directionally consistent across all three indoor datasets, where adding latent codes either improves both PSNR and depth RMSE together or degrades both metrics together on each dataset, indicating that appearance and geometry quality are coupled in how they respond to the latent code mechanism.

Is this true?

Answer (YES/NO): NO